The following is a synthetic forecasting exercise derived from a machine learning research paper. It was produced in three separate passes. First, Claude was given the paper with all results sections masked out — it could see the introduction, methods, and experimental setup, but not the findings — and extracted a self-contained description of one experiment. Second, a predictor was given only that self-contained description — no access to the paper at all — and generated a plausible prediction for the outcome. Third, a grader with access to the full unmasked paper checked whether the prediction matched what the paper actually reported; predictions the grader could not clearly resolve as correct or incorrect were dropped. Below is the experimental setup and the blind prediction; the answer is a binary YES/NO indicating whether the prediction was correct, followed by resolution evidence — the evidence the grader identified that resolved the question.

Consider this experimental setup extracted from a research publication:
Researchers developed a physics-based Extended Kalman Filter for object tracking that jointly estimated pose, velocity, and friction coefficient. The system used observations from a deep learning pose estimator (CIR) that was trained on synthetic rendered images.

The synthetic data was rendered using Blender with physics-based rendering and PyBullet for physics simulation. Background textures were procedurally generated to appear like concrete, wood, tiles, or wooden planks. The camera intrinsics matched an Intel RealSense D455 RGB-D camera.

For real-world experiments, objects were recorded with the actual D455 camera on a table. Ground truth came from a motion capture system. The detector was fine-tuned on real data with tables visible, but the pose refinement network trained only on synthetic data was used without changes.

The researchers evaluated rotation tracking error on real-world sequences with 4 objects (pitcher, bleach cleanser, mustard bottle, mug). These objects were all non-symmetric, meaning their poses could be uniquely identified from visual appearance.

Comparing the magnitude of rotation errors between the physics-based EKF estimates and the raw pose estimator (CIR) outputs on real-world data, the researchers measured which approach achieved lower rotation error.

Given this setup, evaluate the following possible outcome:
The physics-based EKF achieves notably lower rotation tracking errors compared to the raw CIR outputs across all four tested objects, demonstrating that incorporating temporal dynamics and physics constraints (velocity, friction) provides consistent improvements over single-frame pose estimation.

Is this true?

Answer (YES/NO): NO